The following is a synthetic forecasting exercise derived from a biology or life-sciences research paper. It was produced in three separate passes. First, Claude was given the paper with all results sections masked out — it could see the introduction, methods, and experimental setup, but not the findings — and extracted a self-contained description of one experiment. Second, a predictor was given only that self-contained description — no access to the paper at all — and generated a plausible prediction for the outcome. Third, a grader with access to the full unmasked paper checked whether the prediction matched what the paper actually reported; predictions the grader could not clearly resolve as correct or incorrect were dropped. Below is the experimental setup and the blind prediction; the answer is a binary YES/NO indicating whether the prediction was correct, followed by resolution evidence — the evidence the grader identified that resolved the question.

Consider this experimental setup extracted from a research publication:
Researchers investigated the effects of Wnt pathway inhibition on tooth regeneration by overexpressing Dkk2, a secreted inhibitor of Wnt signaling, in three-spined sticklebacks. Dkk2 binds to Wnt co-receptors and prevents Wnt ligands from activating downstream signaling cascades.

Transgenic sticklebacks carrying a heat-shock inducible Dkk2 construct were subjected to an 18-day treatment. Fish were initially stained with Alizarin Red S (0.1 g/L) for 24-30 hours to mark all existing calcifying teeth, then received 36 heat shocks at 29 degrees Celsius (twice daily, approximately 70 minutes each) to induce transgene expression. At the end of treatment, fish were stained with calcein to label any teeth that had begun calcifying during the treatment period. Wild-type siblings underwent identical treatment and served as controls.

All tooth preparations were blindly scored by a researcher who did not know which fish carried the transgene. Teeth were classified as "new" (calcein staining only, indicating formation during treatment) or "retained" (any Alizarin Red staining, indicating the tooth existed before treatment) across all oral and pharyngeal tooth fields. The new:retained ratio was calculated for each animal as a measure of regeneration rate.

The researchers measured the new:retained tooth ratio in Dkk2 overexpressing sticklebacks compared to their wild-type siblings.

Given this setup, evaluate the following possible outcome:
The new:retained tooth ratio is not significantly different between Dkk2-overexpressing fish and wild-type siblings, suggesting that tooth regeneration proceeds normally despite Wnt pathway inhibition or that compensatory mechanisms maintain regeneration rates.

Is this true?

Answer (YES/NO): NO